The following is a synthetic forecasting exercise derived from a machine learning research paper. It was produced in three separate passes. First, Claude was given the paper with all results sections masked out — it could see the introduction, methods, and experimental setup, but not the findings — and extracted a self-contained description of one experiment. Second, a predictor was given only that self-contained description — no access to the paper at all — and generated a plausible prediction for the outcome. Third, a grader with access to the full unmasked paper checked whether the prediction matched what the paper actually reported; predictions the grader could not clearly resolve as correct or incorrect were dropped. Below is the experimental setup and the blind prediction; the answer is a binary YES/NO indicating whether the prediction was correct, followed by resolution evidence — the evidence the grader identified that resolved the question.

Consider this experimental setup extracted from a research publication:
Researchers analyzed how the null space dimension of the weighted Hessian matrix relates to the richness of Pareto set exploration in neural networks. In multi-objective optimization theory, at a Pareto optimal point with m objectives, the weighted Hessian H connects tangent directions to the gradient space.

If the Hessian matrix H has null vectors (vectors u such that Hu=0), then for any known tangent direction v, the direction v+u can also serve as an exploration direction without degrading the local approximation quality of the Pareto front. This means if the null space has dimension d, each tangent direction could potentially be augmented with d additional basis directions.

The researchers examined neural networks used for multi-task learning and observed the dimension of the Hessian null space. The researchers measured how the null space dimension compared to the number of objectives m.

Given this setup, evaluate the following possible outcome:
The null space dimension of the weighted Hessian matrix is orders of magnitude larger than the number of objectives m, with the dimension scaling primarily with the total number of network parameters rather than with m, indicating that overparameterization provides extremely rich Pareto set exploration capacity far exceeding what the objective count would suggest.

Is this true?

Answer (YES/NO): NO